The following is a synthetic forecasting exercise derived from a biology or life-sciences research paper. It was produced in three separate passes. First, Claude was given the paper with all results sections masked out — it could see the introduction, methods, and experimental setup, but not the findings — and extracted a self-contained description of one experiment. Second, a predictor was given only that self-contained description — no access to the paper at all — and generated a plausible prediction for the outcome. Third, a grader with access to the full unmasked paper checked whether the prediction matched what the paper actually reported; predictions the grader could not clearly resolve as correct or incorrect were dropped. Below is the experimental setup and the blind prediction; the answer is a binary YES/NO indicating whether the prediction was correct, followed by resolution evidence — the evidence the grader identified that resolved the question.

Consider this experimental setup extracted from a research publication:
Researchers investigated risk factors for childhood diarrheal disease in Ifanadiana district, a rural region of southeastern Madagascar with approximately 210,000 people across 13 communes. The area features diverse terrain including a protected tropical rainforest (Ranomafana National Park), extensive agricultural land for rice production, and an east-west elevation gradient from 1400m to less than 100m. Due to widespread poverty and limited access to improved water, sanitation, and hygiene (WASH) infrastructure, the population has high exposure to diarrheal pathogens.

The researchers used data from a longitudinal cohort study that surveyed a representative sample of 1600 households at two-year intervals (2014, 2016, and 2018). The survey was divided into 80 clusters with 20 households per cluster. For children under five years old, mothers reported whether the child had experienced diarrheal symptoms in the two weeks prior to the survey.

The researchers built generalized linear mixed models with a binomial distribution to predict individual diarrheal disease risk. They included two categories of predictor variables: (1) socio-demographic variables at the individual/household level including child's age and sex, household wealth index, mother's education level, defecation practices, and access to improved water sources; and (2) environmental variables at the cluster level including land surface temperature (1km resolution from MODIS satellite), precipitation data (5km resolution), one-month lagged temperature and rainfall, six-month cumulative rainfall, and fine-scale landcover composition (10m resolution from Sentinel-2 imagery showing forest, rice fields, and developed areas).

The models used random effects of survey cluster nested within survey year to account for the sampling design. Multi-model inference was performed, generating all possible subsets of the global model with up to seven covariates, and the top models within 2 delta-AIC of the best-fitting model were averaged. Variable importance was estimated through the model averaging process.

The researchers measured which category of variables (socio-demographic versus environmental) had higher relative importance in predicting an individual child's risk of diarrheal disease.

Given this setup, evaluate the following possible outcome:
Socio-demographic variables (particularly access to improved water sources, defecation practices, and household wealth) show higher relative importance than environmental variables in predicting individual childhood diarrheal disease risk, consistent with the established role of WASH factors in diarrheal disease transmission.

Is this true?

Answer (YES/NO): NO